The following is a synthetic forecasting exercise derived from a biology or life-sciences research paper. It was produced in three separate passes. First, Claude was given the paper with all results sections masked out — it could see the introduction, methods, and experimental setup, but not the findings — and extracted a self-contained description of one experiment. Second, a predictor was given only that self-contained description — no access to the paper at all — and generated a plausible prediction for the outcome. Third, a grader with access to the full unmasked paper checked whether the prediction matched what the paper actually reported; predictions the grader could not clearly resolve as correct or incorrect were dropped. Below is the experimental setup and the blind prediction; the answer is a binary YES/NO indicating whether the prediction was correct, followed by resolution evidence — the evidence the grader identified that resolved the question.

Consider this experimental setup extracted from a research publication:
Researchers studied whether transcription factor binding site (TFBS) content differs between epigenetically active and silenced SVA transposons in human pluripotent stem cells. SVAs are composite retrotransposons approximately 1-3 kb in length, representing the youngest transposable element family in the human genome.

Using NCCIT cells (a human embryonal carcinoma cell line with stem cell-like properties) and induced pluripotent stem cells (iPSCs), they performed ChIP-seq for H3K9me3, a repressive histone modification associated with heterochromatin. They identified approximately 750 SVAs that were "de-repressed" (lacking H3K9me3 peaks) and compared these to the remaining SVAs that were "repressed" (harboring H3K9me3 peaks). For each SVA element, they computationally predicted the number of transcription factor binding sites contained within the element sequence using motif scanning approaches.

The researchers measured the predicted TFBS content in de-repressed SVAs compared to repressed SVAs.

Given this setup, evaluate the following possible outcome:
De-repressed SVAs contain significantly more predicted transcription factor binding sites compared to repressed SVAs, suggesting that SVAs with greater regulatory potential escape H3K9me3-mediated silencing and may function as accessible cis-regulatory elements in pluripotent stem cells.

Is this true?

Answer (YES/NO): YES